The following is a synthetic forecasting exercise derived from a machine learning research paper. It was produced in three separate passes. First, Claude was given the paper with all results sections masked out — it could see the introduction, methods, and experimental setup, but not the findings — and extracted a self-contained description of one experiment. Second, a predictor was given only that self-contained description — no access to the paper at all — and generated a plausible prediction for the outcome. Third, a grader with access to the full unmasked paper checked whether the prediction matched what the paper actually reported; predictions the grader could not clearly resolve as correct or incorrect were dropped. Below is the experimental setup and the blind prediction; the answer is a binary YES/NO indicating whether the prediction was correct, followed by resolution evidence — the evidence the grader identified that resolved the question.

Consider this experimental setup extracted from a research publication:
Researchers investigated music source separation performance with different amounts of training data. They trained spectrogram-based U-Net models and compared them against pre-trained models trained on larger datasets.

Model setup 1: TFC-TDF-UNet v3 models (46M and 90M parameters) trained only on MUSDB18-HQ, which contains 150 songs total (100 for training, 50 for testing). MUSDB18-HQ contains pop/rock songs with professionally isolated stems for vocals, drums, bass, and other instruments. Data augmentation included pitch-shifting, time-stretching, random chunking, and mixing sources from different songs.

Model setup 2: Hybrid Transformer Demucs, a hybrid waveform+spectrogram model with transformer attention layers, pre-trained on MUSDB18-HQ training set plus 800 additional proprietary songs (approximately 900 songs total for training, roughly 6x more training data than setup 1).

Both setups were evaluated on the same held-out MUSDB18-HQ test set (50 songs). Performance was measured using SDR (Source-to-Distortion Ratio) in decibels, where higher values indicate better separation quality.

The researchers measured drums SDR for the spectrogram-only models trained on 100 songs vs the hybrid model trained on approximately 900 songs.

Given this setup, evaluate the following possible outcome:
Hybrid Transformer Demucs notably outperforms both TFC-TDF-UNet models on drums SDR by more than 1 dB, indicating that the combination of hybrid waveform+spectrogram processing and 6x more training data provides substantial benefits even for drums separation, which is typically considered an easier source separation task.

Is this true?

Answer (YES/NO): NO